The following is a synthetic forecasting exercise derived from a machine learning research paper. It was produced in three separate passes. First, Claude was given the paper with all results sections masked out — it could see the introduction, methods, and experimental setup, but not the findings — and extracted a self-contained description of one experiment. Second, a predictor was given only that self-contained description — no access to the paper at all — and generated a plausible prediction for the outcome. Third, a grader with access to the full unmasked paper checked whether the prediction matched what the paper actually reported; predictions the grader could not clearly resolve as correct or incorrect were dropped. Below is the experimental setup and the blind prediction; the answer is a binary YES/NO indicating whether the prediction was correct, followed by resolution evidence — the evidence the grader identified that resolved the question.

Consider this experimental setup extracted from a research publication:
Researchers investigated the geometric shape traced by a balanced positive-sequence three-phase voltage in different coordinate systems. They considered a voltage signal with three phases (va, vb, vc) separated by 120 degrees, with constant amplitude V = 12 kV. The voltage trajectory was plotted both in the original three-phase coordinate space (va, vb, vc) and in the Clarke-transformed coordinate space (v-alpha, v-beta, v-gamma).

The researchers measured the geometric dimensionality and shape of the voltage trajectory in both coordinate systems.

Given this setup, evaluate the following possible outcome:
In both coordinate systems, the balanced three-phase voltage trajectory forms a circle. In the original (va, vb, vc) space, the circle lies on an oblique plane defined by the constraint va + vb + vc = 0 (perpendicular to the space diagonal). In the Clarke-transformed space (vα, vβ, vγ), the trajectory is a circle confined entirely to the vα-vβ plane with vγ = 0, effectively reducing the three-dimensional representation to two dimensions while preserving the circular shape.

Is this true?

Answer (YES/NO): YES